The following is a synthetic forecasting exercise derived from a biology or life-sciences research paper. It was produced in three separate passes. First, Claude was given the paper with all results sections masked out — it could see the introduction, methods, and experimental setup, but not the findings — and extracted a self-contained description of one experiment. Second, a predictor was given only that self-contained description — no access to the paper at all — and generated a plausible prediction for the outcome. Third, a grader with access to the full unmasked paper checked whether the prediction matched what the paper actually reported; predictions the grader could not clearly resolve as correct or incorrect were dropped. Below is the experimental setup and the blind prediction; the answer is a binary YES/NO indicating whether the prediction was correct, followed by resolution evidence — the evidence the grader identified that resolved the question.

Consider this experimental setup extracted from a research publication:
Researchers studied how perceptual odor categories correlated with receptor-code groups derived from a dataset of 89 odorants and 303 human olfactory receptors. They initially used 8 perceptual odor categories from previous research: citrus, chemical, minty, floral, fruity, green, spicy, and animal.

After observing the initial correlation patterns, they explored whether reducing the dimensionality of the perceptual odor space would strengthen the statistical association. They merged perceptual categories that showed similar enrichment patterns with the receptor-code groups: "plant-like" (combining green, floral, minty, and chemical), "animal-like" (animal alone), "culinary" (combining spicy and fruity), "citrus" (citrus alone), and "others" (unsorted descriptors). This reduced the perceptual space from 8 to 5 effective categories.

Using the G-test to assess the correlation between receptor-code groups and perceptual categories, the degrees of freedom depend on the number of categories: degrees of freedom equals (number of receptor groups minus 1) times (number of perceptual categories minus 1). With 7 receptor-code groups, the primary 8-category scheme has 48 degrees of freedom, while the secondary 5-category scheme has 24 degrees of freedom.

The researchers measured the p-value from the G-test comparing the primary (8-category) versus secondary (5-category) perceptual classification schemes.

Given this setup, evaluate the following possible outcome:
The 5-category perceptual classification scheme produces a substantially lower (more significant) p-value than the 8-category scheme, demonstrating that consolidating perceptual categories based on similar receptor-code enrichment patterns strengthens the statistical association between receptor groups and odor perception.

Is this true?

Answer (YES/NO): YES